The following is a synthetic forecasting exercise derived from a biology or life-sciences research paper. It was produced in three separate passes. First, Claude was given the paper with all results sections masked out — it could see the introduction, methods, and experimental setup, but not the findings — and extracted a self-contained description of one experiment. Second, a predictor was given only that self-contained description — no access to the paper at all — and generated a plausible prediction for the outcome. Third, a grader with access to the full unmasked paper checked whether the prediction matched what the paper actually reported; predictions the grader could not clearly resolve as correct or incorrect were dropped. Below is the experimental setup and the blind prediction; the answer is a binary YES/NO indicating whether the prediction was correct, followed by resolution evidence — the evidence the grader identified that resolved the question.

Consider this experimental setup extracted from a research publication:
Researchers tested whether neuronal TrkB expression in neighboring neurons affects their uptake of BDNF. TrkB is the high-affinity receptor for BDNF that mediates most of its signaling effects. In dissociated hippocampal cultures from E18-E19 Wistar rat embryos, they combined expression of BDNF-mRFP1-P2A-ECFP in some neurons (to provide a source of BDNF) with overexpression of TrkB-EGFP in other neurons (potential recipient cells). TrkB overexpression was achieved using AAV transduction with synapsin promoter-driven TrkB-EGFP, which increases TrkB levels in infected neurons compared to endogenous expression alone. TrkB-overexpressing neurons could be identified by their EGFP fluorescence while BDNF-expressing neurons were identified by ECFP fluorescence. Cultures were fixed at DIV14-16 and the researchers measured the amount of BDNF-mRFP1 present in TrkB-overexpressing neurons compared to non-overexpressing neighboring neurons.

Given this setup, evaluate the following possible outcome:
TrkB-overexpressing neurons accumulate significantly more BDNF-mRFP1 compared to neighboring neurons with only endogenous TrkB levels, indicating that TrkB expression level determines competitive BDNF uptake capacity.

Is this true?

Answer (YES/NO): YES